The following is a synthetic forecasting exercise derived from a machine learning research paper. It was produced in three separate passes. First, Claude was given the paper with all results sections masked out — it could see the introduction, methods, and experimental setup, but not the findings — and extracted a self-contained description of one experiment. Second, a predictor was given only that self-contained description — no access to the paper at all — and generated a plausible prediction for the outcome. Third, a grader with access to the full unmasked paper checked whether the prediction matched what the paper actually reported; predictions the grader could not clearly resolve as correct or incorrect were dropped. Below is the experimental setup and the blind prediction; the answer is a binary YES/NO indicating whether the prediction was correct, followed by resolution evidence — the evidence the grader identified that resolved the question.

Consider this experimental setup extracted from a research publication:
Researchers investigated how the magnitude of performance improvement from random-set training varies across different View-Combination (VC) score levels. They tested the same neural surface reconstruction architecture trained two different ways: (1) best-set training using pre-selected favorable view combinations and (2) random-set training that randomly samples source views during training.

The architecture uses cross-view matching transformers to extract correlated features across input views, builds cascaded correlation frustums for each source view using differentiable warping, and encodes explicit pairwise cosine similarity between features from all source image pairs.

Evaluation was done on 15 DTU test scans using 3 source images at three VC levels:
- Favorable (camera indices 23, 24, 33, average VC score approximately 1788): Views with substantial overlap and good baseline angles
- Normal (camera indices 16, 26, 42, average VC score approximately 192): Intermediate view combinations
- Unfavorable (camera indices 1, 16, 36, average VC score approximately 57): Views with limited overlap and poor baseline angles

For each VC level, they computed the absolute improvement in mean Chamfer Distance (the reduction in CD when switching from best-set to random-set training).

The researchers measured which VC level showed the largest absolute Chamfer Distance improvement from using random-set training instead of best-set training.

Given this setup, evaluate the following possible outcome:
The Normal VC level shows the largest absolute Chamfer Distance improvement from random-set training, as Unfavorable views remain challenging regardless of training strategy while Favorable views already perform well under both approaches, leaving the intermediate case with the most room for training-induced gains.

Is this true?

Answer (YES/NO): NO